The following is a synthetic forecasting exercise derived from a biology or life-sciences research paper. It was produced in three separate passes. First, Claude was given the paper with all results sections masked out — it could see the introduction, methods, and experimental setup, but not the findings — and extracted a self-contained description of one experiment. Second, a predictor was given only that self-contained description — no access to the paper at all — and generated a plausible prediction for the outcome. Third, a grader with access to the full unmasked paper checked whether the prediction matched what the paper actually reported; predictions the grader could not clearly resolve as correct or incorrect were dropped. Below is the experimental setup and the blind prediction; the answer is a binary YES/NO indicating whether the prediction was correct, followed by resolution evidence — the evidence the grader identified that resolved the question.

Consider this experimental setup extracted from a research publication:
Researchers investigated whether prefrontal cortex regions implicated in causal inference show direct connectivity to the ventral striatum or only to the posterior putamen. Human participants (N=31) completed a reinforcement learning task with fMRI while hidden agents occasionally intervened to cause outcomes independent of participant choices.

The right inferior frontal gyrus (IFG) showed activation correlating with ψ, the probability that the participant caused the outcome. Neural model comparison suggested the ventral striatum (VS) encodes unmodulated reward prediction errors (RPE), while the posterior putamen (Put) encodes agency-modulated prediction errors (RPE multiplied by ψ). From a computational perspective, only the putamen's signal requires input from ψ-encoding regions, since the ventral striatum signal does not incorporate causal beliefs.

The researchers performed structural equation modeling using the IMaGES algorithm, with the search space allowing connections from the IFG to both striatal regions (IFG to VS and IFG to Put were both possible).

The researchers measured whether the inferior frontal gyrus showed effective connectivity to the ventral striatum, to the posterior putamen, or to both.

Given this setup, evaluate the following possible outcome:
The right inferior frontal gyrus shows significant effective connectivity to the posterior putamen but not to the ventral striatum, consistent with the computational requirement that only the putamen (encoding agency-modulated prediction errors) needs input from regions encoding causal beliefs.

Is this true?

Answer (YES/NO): NO